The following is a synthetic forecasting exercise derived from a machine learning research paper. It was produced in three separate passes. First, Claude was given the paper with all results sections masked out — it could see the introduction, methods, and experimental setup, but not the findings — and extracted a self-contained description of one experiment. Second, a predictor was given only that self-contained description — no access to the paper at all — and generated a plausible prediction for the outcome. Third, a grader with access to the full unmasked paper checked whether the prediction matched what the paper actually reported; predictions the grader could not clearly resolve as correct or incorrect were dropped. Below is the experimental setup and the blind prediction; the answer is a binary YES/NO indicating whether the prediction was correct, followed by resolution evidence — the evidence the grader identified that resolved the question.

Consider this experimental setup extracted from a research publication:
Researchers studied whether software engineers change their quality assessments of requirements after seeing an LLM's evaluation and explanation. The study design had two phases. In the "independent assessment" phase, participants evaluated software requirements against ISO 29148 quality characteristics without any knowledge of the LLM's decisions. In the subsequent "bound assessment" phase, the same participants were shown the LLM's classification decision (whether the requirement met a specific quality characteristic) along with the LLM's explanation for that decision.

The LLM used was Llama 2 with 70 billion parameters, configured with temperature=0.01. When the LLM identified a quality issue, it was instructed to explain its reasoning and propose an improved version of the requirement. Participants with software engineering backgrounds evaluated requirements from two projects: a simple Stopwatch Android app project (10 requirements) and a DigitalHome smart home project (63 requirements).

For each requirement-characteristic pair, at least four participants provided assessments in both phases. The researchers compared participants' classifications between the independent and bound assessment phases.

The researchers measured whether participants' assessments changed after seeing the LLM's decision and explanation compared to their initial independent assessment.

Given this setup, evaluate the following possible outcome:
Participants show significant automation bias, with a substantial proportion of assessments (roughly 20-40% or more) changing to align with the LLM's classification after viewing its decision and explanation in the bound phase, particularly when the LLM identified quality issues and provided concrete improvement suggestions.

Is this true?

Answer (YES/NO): YES